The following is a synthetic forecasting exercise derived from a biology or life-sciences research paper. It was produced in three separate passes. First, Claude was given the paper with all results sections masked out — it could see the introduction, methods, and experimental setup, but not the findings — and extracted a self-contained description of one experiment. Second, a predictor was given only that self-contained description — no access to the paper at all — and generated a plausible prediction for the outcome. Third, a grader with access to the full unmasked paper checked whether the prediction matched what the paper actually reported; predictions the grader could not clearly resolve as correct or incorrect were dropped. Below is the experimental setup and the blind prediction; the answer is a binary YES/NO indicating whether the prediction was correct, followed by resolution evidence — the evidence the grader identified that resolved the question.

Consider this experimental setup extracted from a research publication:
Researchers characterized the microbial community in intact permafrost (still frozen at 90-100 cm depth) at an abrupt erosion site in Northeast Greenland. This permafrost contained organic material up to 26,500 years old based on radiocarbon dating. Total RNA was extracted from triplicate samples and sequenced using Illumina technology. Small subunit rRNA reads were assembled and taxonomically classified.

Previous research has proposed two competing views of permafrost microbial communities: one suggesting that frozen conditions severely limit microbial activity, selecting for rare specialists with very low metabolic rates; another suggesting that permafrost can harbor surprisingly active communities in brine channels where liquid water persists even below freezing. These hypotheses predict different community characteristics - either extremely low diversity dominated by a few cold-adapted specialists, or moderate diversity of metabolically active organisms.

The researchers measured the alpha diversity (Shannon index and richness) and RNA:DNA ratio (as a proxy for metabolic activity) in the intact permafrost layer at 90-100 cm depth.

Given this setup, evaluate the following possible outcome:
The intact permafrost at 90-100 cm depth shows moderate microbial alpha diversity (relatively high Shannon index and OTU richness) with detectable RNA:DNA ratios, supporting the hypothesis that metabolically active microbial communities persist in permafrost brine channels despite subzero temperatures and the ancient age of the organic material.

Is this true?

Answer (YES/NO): NO